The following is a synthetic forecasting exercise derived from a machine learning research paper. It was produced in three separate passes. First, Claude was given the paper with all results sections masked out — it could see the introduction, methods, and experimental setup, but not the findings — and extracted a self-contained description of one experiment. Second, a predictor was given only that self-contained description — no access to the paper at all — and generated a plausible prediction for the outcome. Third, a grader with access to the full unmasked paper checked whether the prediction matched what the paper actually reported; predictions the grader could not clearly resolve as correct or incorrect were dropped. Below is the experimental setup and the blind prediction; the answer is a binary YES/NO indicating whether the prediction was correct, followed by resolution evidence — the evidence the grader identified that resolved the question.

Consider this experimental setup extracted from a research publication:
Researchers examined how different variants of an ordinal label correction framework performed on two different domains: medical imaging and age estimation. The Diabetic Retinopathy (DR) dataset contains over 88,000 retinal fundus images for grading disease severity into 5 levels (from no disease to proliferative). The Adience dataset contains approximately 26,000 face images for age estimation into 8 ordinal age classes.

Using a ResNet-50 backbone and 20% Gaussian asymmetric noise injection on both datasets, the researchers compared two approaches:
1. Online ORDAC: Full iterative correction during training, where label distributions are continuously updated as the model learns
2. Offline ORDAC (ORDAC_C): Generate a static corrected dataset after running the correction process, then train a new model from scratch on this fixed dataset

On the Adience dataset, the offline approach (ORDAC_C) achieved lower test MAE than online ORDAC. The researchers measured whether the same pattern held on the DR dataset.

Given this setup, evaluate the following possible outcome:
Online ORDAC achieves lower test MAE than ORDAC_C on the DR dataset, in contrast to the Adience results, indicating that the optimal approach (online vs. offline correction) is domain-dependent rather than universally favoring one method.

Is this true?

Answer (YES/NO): YES